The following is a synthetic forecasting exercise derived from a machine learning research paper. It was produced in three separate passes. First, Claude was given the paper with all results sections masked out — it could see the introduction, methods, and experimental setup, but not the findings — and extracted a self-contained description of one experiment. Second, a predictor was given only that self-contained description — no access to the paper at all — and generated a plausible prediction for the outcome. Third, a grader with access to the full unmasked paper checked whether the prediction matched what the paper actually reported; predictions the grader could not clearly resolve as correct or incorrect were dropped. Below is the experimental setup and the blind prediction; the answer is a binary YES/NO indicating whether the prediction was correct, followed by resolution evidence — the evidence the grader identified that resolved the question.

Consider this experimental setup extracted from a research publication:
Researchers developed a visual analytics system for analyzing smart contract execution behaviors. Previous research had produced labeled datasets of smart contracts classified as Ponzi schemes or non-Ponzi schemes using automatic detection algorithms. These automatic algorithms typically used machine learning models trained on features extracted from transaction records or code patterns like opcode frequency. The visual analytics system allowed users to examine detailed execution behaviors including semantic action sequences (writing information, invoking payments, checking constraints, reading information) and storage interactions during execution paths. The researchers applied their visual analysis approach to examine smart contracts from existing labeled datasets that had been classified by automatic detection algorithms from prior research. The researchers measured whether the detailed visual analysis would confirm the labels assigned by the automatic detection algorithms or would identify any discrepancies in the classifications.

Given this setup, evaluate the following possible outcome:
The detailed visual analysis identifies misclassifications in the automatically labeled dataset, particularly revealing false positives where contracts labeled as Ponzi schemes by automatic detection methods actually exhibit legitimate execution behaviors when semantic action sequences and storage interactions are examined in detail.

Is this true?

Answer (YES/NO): NO